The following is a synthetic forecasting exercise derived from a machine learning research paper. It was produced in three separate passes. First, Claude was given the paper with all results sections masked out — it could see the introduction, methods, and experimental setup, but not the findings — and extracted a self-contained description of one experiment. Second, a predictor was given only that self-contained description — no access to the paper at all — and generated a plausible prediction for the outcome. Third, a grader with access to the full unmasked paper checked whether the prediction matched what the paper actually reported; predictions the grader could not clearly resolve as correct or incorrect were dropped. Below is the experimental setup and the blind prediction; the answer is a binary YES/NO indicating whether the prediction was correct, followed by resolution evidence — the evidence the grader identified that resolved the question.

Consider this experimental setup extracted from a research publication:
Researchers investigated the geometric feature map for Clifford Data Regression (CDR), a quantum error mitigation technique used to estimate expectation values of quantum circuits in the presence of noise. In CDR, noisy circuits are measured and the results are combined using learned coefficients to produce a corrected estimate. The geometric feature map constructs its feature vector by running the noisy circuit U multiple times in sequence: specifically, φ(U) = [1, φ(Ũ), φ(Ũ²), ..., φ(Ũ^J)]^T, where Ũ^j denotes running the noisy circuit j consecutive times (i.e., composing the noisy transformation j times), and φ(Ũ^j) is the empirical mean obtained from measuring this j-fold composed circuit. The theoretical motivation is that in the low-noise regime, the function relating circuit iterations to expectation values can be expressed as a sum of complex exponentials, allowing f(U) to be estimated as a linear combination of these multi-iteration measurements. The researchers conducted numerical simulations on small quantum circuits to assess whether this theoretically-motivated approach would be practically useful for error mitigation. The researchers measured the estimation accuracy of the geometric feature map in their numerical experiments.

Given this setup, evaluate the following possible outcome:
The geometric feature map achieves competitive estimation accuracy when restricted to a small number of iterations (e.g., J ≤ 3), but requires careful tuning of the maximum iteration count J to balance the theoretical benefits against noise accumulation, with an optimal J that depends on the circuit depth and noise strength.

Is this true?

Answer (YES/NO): NO